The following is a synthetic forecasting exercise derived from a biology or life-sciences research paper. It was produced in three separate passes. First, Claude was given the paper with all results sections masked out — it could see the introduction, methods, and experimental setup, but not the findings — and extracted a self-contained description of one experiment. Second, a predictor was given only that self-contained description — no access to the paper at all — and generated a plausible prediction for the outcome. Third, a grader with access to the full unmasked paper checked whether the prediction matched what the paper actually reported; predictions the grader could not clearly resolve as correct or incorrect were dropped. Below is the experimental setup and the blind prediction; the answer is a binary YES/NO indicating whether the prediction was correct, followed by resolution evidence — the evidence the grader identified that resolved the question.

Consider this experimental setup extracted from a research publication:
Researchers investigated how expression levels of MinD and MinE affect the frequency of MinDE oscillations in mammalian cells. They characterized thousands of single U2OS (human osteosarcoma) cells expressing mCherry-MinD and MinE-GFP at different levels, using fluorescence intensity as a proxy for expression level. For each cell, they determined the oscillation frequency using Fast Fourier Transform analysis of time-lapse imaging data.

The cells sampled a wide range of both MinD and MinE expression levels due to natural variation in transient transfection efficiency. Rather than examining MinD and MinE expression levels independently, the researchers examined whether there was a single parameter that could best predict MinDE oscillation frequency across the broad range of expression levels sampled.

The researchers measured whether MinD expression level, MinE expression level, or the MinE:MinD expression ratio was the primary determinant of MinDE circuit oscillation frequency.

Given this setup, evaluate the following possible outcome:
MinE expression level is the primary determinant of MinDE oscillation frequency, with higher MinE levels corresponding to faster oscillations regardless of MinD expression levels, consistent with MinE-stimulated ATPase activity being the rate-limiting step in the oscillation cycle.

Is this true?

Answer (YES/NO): NO